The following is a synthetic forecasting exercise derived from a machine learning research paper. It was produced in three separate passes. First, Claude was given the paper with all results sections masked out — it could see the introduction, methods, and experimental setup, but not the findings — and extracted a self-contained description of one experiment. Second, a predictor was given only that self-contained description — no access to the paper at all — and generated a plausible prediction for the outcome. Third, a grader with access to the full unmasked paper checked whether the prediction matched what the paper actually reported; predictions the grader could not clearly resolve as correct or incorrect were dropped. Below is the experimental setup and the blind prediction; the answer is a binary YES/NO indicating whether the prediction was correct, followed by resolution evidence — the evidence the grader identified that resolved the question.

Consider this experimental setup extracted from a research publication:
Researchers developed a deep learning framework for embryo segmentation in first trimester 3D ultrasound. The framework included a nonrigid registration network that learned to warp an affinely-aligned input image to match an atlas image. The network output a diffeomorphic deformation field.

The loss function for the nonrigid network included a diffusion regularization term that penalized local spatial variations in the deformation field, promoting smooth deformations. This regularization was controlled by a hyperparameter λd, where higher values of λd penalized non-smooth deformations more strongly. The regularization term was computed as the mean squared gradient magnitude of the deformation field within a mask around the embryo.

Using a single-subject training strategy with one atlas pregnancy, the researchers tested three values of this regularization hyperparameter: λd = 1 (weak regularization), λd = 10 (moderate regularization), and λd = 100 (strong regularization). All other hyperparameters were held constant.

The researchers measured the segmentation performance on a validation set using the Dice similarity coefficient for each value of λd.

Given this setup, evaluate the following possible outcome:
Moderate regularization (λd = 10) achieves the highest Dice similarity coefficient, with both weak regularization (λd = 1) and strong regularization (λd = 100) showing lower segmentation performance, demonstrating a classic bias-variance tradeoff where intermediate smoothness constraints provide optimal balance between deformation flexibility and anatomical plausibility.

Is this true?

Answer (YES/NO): YES